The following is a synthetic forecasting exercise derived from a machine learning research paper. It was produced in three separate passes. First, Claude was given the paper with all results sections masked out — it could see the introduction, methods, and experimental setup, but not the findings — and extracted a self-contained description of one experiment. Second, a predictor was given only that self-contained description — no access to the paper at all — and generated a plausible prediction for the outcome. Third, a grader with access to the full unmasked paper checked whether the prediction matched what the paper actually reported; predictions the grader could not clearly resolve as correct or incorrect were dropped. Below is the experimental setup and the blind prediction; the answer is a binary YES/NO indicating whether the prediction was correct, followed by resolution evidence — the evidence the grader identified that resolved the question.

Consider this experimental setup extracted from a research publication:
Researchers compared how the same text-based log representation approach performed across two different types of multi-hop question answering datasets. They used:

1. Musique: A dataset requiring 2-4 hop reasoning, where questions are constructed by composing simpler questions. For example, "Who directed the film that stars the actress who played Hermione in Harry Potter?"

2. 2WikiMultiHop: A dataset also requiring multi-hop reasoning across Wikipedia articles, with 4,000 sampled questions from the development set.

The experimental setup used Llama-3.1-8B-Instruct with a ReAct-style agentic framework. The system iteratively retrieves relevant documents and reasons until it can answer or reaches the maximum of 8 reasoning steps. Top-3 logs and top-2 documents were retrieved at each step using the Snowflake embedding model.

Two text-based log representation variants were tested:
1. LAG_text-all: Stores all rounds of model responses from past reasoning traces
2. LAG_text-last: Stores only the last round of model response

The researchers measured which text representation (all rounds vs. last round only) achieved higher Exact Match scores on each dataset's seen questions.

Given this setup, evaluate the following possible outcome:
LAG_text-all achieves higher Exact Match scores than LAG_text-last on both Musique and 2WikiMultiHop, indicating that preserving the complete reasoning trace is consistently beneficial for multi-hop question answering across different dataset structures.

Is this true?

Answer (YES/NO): NO